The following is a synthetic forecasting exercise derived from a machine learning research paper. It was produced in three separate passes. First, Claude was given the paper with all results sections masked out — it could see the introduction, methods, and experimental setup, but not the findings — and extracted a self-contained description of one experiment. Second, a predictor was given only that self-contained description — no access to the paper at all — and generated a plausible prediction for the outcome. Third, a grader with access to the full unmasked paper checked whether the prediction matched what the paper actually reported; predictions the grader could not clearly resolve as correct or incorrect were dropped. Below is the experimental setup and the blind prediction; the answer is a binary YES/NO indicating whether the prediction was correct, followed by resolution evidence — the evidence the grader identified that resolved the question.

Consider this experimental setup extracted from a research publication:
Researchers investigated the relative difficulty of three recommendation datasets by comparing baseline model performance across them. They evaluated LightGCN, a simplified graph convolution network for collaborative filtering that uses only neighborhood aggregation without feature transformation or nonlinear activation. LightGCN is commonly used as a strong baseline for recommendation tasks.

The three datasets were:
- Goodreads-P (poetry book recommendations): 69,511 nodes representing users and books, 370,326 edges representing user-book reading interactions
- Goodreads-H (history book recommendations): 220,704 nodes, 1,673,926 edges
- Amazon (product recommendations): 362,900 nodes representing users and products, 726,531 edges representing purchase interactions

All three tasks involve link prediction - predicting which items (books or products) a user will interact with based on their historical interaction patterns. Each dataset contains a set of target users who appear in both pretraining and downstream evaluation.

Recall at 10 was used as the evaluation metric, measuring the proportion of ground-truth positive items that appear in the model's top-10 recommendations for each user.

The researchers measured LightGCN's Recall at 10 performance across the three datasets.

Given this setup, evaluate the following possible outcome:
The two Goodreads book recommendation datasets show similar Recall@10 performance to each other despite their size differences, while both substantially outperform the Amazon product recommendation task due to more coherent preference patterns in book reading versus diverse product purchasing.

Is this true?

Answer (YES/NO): NO